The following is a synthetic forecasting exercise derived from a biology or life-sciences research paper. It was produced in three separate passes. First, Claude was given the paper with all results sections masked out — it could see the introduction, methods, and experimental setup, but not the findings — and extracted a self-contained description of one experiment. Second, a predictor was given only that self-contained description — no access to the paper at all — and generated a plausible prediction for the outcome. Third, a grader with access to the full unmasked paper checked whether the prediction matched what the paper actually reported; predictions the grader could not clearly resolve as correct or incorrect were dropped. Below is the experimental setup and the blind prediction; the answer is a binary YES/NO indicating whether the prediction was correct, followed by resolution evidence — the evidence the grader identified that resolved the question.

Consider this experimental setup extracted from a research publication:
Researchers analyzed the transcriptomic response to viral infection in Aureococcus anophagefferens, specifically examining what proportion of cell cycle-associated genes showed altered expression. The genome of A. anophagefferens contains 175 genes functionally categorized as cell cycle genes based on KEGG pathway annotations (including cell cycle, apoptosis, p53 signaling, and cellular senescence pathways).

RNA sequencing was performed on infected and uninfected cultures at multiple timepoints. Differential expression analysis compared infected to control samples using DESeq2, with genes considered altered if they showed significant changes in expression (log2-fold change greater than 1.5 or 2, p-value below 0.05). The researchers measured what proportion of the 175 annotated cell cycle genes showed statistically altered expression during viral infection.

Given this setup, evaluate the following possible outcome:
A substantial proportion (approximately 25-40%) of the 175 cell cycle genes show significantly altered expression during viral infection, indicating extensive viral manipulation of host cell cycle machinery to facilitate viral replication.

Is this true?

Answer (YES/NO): YES